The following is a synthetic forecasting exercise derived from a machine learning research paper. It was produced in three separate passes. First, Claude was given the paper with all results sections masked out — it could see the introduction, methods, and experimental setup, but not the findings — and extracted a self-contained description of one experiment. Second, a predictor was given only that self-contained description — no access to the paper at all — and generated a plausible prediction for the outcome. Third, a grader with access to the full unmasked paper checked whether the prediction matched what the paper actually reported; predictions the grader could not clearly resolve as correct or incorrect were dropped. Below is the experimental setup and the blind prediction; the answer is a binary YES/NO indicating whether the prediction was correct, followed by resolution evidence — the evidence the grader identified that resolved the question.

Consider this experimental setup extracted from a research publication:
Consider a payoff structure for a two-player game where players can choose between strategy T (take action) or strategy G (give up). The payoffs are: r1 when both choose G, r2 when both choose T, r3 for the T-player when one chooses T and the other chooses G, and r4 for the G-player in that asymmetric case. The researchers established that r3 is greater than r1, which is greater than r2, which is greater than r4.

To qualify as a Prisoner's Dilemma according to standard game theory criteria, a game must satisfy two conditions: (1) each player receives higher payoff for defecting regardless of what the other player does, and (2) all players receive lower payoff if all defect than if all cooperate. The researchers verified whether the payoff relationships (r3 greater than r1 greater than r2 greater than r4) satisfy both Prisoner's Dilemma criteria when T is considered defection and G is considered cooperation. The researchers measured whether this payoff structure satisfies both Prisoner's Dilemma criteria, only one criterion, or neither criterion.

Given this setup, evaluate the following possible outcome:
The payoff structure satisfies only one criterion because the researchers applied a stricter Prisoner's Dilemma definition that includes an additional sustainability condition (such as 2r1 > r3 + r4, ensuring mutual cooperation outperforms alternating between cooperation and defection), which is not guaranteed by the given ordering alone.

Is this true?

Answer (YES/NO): NO